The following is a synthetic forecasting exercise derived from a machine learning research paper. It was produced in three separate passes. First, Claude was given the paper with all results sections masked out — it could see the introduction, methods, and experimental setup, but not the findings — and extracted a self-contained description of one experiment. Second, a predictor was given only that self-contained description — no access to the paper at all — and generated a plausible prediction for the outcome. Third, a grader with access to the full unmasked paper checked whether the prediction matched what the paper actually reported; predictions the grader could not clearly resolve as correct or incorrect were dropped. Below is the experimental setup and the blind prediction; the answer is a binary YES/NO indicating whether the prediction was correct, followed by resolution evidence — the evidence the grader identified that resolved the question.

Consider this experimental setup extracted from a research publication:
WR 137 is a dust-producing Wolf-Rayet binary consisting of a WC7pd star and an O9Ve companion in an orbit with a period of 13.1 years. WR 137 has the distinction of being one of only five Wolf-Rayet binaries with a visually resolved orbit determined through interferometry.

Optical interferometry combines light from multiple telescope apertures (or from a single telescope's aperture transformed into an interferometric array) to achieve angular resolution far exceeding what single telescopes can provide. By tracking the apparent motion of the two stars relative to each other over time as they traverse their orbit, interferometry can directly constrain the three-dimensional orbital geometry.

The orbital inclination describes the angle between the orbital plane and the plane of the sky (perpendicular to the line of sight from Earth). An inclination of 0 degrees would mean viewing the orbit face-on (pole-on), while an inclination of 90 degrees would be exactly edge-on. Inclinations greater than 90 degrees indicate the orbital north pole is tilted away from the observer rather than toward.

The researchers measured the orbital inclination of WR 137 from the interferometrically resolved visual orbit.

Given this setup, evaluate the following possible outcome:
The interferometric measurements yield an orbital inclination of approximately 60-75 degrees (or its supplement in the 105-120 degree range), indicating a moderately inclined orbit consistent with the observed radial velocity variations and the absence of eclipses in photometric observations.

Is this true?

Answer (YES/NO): NO